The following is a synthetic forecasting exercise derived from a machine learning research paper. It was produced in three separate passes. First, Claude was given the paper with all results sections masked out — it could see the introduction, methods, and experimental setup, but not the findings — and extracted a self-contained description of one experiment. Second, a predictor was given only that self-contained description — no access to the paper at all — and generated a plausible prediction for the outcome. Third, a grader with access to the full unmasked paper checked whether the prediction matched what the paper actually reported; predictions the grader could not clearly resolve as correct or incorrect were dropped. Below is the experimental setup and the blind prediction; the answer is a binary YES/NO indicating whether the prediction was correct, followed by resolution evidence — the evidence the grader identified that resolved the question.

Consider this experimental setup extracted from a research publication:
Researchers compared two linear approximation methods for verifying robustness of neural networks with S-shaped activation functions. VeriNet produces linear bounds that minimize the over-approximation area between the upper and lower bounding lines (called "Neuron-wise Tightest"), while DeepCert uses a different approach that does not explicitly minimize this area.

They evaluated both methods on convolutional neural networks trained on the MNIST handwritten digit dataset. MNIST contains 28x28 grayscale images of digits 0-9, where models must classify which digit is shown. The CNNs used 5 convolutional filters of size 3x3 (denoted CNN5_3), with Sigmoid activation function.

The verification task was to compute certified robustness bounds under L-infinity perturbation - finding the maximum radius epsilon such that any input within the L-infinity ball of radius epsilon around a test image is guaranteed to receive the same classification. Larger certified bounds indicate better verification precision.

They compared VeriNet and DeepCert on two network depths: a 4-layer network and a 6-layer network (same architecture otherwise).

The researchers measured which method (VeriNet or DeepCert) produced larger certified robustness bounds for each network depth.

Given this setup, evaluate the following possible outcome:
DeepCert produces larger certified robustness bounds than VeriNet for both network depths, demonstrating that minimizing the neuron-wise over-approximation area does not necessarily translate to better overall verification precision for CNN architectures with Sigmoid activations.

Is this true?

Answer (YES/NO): NO